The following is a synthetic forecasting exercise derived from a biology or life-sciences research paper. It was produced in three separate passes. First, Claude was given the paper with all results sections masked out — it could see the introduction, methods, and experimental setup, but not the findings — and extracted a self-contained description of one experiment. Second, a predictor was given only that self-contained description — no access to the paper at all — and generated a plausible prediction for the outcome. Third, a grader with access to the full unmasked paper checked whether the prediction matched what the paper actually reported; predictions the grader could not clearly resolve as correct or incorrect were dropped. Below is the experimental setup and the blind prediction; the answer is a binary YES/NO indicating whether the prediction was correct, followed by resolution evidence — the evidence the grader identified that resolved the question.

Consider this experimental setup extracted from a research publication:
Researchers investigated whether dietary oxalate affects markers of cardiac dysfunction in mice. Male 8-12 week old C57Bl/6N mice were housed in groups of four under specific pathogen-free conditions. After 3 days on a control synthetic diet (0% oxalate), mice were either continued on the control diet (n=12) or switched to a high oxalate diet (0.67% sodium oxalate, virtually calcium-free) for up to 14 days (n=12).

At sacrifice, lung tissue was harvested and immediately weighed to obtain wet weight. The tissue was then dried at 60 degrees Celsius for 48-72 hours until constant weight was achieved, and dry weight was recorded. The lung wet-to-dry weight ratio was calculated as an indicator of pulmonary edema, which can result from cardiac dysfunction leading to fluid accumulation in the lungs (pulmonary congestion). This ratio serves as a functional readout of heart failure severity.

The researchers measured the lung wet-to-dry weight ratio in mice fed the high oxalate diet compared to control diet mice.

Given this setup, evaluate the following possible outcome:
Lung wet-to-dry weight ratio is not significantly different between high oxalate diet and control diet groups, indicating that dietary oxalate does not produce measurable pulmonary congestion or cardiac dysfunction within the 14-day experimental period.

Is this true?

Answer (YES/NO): NO